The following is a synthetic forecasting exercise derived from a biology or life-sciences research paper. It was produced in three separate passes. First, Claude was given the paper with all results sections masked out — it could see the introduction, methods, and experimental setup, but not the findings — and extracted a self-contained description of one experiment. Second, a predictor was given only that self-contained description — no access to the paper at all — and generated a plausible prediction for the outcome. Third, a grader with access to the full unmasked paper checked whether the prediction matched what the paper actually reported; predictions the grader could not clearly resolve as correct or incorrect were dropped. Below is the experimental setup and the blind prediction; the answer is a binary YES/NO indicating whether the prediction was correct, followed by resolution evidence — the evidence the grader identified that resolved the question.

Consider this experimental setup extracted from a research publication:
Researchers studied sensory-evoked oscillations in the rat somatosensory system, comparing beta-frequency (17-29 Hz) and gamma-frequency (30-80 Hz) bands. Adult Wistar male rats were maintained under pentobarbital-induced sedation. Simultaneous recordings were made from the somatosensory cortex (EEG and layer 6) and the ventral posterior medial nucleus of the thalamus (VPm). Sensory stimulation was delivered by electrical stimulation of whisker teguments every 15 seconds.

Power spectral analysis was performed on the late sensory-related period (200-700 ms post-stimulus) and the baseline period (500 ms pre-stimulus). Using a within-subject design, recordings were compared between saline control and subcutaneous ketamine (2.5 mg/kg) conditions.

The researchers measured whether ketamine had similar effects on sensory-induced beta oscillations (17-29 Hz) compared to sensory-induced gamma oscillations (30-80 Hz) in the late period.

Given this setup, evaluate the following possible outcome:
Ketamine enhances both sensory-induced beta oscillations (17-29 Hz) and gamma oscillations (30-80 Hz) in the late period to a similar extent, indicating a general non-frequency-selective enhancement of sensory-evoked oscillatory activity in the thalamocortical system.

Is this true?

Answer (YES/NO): NO